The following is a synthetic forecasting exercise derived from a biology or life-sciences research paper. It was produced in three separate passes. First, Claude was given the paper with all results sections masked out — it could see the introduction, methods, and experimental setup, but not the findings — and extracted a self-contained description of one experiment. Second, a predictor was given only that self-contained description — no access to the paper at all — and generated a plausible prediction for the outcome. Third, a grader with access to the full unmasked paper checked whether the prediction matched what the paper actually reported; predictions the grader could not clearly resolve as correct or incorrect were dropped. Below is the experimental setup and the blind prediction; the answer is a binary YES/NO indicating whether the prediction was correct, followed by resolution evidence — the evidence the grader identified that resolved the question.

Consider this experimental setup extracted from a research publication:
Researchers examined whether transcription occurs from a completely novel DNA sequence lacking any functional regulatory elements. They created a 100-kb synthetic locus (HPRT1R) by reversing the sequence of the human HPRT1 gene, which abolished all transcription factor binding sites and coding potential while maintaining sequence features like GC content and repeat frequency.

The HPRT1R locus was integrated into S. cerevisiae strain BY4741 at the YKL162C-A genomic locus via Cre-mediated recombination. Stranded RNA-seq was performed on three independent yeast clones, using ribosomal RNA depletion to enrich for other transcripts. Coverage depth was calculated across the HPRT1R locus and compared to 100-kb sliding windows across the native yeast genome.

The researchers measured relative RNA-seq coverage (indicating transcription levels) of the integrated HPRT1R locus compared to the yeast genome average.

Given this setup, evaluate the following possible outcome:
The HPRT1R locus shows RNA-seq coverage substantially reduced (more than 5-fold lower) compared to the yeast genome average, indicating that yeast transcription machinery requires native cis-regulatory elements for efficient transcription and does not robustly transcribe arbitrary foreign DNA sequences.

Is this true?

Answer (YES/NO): NO